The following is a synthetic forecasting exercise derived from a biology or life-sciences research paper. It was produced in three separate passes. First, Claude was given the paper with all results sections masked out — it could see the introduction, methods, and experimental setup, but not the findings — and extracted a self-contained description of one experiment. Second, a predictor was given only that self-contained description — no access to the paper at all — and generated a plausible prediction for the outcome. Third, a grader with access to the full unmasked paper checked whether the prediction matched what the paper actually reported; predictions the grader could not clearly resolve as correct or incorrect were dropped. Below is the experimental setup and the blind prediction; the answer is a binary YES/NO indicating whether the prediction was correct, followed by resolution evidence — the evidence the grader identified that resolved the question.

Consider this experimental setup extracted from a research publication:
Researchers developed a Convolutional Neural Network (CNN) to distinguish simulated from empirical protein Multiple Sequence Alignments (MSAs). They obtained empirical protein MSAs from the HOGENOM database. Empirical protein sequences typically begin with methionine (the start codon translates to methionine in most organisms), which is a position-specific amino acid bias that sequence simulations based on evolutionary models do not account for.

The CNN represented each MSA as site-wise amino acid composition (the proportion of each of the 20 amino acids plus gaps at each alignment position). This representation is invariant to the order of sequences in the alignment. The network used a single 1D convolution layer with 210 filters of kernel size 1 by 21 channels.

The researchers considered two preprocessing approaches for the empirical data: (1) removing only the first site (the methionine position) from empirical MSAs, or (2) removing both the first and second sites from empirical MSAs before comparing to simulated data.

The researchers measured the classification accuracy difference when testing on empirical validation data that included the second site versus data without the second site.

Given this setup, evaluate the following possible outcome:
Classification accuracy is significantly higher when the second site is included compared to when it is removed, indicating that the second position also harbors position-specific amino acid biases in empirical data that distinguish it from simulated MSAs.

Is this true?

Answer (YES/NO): NO